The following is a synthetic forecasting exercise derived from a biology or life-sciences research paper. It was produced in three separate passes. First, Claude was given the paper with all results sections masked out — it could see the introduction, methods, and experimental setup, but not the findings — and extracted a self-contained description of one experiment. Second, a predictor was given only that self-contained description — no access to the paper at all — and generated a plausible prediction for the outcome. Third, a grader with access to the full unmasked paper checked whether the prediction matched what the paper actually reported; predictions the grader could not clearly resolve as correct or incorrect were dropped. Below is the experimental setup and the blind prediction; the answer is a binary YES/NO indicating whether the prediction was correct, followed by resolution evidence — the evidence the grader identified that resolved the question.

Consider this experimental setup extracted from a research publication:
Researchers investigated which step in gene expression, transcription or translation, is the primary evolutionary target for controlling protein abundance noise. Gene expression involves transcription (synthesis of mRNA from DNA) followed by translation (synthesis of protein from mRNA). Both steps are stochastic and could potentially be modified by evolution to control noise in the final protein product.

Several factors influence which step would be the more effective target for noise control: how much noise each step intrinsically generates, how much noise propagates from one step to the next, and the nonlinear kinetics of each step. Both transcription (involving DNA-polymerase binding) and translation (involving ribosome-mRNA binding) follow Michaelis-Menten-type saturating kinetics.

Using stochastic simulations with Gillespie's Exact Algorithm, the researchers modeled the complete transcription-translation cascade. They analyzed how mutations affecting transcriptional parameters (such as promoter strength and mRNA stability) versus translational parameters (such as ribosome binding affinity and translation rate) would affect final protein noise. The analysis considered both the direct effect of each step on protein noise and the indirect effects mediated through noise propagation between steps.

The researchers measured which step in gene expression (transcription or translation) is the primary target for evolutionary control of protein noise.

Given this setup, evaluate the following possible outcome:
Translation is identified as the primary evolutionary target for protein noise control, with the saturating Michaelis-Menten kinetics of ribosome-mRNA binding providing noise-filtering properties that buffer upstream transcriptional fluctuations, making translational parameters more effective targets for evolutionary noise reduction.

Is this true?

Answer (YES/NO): YES